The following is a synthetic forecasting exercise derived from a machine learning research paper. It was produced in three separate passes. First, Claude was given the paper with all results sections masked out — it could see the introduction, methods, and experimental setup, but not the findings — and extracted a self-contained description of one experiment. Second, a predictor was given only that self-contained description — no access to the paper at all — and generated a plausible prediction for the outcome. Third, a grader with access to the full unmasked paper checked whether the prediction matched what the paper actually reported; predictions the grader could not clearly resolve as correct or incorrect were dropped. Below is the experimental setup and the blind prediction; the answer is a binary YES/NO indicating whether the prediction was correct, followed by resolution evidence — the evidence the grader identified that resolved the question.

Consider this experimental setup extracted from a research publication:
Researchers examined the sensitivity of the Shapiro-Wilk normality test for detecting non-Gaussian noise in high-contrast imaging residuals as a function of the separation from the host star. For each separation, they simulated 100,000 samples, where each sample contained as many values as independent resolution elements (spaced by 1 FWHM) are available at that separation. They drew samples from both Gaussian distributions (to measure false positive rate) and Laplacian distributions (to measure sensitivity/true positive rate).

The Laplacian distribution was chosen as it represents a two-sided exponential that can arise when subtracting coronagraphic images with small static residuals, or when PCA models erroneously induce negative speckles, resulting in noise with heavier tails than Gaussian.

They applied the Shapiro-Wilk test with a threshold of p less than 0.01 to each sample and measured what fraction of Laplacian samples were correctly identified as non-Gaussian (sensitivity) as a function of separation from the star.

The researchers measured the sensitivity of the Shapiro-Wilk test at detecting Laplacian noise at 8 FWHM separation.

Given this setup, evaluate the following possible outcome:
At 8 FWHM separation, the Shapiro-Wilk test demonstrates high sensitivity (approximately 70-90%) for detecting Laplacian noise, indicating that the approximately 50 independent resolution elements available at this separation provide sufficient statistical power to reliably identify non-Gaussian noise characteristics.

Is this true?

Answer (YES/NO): NO